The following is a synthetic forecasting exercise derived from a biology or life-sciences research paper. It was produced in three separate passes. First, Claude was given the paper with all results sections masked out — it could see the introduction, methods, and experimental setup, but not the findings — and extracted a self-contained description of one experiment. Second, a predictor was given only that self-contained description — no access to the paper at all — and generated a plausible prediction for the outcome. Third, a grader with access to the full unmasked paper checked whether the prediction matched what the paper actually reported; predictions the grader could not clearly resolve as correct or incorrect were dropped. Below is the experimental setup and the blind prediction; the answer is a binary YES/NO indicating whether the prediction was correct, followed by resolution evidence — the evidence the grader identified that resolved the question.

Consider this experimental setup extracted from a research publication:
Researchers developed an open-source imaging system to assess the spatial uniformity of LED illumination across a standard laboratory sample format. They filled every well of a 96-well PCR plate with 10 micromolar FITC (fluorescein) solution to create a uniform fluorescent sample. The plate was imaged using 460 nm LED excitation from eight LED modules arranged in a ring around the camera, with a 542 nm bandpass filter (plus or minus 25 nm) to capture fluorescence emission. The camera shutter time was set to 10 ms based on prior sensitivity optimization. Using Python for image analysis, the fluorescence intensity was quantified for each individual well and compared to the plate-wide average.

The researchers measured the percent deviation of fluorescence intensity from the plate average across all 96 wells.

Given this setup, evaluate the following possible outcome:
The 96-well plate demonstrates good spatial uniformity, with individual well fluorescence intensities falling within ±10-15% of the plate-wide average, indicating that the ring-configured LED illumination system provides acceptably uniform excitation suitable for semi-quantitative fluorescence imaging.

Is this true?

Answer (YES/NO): NO